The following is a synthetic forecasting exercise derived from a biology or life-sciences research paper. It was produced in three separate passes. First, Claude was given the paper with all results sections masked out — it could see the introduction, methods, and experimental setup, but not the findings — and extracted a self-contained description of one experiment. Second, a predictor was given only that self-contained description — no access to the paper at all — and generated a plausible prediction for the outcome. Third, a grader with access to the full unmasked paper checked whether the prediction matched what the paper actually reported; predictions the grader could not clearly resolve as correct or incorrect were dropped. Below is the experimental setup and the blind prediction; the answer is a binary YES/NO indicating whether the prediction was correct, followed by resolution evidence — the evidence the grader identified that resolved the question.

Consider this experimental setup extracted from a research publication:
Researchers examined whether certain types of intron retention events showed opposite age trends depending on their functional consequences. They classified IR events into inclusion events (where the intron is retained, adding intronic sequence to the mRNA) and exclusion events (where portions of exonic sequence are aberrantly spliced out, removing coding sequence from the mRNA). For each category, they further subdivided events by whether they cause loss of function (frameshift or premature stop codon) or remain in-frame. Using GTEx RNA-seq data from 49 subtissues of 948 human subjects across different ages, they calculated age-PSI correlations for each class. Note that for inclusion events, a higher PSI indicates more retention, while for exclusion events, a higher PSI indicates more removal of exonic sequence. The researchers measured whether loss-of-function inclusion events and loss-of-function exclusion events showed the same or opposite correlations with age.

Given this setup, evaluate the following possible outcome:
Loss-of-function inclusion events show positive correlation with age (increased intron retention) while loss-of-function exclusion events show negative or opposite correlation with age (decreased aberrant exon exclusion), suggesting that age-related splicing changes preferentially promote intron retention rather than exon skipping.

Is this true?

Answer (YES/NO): NO